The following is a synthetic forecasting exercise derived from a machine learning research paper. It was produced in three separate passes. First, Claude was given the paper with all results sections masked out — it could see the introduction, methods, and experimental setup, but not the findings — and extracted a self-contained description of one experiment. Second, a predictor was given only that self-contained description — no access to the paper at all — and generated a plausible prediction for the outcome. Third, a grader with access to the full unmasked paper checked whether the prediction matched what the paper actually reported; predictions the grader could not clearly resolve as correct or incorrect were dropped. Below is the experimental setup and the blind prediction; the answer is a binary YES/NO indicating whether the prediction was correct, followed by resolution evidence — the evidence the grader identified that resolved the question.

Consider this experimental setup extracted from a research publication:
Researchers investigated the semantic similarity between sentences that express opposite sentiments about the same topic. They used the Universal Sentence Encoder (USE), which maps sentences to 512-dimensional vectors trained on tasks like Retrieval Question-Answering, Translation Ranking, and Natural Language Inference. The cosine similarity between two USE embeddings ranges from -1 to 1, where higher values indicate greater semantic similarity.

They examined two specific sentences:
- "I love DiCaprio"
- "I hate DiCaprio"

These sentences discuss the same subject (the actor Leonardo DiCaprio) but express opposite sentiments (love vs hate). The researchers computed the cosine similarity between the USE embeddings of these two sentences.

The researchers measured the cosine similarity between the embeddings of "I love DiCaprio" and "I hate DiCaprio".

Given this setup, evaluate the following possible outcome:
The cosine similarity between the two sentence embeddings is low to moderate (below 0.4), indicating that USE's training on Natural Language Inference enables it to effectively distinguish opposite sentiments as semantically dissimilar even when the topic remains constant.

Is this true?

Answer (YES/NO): NO